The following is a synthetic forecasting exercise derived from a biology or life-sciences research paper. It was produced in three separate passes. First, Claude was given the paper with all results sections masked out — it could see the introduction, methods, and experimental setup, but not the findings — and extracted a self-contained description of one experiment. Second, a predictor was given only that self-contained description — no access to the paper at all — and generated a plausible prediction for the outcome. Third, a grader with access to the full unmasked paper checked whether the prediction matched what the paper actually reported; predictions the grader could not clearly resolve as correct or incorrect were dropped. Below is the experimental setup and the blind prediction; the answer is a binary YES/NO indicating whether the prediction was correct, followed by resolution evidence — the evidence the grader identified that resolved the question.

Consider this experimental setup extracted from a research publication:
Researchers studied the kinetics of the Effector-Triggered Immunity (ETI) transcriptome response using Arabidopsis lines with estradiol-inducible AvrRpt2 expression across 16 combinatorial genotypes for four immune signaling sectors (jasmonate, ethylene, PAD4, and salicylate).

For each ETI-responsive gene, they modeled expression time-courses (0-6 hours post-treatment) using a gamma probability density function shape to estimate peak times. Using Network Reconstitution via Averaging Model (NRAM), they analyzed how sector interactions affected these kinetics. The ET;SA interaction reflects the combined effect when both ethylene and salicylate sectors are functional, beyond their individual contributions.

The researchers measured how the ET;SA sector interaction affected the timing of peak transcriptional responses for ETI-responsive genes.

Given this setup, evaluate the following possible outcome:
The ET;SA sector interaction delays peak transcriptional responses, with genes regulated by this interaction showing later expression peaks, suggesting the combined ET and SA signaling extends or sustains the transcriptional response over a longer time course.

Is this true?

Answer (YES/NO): YES